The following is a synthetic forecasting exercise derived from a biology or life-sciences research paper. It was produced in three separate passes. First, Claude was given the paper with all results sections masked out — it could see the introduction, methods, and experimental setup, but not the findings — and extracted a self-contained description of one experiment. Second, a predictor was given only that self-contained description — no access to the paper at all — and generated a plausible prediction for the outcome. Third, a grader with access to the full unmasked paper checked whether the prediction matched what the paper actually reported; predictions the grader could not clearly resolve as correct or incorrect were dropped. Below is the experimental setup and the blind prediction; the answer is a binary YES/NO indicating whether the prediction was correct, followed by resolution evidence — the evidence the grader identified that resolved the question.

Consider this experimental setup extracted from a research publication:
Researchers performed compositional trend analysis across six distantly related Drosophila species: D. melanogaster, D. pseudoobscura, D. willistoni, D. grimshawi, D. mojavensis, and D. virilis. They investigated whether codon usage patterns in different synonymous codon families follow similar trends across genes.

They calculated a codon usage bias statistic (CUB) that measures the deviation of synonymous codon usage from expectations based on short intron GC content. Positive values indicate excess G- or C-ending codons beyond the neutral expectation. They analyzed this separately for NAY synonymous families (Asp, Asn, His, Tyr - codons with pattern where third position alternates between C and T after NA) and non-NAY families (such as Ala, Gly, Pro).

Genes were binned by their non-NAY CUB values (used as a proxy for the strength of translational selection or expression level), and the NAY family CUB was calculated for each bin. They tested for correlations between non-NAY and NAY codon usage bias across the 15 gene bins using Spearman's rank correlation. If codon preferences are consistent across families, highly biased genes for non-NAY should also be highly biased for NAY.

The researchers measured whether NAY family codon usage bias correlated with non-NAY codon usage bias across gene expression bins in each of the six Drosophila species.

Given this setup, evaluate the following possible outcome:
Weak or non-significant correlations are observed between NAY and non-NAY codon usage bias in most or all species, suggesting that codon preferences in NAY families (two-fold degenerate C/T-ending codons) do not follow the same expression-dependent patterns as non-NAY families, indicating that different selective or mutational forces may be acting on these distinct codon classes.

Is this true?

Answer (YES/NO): NO